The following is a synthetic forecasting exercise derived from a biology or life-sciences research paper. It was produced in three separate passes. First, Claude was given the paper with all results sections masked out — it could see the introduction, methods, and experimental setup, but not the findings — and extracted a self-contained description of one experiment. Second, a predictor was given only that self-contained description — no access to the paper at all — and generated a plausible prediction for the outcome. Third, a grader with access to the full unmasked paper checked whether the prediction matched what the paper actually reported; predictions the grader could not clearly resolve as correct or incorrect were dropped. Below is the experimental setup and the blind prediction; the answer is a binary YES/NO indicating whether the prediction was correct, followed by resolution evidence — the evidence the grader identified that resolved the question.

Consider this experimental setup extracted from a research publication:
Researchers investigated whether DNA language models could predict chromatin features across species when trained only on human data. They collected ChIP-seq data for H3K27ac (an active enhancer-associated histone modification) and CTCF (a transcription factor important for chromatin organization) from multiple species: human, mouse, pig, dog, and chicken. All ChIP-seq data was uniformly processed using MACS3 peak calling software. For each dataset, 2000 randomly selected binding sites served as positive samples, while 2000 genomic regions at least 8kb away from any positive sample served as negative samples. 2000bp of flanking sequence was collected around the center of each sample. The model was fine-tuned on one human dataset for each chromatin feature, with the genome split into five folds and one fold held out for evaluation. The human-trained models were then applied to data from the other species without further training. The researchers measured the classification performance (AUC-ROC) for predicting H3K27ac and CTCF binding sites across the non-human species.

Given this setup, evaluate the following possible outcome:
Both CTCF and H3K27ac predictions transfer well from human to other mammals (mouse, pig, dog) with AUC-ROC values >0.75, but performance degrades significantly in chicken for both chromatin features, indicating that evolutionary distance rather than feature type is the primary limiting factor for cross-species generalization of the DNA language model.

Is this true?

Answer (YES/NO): NO